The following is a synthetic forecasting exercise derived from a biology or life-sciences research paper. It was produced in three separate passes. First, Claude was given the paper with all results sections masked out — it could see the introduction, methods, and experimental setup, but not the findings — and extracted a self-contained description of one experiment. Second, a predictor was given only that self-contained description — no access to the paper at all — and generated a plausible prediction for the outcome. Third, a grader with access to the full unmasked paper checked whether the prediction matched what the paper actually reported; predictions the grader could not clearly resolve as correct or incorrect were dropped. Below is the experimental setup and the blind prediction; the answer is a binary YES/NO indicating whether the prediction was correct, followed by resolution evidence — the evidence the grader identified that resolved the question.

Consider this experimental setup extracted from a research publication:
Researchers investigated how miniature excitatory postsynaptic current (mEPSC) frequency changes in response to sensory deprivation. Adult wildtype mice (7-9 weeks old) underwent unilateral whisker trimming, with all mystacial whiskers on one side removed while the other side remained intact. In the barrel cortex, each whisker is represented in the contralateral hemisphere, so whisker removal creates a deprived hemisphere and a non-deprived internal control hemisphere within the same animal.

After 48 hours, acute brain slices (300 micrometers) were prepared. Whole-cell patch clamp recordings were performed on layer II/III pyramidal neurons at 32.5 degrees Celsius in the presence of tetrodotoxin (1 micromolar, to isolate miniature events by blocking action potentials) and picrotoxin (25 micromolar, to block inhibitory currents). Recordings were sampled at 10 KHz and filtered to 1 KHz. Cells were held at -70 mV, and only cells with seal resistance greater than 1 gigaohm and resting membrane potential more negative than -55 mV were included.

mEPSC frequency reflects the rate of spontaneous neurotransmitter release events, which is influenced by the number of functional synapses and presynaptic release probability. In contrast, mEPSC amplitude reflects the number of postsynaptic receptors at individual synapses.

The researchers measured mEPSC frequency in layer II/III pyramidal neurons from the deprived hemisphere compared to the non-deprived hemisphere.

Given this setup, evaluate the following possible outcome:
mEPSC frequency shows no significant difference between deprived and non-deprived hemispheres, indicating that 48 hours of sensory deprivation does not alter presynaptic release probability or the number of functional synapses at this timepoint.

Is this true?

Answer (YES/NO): NO